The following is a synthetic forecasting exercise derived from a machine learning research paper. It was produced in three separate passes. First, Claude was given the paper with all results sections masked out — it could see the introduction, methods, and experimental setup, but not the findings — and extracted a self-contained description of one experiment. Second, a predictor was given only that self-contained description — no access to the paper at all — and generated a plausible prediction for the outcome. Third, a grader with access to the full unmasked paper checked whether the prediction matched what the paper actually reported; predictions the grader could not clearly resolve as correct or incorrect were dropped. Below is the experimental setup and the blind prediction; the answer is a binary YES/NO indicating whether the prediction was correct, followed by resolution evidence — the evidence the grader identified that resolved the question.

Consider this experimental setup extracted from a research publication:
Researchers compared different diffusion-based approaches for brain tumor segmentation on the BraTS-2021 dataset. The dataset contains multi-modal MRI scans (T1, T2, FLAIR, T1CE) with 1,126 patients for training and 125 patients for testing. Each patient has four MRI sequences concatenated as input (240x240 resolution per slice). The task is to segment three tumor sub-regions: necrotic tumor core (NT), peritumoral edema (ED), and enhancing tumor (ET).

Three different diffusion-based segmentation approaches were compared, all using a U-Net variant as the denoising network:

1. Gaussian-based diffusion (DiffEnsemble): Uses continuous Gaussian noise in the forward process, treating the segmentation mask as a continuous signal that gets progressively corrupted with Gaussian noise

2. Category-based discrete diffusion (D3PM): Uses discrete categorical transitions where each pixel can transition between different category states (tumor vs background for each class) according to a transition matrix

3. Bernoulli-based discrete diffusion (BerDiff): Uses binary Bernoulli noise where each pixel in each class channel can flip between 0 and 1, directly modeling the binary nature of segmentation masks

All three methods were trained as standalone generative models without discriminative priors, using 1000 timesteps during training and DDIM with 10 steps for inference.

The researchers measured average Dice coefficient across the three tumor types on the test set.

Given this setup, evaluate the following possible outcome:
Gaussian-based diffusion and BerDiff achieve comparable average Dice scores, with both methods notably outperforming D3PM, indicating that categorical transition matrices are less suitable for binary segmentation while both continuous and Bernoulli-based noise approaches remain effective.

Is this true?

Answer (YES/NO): NO